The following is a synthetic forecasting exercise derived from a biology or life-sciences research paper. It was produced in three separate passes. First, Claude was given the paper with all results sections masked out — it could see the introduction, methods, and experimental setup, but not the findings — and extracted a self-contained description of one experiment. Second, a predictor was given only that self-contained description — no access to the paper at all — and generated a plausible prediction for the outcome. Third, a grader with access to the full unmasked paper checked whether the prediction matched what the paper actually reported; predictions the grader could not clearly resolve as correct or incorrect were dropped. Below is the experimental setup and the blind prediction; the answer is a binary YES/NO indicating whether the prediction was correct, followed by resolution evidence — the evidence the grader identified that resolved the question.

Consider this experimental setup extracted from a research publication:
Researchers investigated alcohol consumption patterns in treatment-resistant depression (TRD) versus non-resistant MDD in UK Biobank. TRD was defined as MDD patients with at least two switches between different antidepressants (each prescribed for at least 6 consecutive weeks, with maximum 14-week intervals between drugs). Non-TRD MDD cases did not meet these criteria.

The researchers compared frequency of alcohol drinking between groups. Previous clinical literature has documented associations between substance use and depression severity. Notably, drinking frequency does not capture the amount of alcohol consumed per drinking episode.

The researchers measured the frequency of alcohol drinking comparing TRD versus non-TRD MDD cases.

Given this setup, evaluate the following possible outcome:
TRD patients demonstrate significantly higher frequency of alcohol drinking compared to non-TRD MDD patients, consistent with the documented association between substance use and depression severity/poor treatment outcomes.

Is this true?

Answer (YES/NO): NO